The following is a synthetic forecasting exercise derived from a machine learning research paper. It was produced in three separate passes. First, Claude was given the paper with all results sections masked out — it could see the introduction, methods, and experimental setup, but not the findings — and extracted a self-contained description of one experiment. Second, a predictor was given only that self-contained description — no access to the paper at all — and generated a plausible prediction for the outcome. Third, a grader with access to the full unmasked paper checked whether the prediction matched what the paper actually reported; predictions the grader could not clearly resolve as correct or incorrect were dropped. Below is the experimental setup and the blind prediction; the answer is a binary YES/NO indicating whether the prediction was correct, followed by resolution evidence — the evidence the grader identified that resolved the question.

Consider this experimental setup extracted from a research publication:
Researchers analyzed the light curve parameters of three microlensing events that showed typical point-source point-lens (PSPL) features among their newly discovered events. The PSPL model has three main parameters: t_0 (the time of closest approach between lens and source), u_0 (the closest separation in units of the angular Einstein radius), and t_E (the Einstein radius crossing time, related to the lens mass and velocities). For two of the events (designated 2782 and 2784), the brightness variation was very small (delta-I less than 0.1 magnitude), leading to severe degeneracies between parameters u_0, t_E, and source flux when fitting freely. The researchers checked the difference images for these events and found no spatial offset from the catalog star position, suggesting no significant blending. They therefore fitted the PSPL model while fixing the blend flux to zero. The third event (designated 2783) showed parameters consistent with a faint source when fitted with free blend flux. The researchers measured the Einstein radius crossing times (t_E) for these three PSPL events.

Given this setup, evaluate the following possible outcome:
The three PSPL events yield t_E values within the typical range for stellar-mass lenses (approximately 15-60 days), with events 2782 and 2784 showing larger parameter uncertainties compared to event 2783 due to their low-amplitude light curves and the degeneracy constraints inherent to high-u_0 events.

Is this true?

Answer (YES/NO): NO